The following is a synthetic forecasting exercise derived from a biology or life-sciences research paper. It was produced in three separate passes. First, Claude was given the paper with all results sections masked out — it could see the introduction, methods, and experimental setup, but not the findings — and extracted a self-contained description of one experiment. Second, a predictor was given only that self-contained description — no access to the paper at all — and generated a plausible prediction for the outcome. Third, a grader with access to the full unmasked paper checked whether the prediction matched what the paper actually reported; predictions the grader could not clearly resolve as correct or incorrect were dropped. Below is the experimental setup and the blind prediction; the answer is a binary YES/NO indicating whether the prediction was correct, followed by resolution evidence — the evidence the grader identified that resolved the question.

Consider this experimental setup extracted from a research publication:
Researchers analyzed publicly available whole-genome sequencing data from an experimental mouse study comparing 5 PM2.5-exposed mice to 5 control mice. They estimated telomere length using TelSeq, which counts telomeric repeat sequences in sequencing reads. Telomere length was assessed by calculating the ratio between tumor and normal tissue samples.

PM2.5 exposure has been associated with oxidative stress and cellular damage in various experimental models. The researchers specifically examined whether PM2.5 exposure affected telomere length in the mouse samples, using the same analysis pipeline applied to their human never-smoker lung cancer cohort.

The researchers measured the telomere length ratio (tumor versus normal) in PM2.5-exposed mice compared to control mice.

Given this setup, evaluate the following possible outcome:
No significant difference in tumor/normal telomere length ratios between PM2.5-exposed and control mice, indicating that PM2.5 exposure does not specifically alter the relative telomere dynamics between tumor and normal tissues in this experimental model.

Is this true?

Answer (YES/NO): NO